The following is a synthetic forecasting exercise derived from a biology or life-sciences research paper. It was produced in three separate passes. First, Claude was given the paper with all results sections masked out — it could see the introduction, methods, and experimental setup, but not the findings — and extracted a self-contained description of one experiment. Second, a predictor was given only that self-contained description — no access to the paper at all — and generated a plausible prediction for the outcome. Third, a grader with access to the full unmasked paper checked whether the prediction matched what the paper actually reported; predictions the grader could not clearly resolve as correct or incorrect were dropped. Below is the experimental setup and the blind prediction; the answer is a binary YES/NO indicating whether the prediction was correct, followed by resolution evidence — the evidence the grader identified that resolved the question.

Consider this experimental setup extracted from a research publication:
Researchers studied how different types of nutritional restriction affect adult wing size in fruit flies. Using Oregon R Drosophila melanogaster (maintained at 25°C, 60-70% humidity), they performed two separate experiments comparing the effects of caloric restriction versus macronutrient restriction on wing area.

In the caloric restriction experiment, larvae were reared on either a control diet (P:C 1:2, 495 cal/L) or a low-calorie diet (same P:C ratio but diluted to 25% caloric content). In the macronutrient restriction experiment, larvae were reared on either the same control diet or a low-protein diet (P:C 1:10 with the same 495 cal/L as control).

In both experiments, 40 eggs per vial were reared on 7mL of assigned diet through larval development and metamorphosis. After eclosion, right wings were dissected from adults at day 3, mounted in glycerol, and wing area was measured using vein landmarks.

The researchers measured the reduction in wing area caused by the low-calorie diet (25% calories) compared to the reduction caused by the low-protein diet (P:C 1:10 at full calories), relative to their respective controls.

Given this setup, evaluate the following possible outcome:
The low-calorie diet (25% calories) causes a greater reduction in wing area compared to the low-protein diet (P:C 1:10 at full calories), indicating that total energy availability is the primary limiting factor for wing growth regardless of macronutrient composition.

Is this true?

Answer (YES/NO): NO